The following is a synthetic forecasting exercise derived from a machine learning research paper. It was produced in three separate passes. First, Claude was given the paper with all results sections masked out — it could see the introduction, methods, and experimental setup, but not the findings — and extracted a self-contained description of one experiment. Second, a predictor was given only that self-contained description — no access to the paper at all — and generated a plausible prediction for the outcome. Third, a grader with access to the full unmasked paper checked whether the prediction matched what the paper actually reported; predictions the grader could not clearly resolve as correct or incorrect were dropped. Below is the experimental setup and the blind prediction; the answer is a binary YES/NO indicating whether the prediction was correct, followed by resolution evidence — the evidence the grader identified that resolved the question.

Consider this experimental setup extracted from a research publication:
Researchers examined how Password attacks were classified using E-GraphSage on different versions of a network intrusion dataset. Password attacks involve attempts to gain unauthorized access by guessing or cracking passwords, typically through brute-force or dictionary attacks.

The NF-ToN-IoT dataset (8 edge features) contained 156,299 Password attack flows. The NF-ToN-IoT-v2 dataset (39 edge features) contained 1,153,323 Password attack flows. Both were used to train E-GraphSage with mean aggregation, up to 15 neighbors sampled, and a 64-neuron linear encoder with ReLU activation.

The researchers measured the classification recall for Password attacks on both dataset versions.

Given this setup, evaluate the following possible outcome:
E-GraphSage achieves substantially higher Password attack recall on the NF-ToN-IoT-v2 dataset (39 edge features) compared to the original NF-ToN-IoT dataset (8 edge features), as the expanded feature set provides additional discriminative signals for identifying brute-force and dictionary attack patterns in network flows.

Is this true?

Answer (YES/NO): YES